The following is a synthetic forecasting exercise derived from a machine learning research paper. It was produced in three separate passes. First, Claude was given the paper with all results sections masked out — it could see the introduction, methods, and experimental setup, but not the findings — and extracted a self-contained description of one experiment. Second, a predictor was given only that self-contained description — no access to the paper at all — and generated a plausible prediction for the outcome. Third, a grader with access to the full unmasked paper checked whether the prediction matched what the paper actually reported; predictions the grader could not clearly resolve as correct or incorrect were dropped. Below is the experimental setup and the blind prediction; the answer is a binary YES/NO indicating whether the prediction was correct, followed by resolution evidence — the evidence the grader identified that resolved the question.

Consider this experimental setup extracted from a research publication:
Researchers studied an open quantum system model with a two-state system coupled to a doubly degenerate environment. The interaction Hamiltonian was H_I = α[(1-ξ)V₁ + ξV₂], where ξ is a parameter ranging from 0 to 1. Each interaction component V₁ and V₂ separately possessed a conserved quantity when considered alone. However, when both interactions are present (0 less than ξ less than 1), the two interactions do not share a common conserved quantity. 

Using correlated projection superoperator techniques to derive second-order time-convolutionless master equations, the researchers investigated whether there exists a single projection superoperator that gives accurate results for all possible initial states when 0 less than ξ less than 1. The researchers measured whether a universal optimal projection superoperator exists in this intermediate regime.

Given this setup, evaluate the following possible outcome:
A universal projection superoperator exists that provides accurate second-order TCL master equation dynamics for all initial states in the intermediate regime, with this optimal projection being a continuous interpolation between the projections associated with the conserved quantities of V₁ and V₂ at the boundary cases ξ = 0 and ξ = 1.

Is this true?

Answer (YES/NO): NO